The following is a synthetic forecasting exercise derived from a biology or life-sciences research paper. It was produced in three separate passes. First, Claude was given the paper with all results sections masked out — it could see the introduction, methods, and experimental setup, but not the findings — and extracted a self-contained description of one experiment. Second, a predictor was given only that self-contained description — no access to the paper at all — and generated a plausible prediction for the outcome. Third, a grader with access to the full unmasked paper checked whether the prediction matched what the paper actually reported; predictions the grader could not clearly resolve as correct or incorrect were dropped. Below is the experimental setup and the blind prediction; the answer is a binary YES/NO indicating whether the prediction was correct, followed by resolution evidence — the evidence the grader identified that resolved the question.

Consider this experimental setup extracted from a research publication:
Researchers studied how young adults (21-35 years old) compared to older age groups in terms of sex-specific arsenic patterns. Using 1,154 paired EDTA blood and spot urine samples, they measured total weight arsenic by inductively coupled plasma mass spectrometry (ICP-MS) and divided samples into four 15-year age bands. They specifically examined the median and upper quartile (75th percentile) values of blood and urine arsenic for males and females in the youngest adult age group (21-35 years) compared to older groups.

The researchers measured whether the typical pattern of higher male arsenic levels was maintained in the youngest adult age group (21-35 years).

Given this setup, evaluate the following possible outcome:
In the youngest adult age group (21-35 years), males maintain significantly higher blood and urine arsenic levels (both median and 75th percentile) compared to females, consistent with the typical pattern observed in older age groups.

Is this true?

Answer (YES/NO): NO